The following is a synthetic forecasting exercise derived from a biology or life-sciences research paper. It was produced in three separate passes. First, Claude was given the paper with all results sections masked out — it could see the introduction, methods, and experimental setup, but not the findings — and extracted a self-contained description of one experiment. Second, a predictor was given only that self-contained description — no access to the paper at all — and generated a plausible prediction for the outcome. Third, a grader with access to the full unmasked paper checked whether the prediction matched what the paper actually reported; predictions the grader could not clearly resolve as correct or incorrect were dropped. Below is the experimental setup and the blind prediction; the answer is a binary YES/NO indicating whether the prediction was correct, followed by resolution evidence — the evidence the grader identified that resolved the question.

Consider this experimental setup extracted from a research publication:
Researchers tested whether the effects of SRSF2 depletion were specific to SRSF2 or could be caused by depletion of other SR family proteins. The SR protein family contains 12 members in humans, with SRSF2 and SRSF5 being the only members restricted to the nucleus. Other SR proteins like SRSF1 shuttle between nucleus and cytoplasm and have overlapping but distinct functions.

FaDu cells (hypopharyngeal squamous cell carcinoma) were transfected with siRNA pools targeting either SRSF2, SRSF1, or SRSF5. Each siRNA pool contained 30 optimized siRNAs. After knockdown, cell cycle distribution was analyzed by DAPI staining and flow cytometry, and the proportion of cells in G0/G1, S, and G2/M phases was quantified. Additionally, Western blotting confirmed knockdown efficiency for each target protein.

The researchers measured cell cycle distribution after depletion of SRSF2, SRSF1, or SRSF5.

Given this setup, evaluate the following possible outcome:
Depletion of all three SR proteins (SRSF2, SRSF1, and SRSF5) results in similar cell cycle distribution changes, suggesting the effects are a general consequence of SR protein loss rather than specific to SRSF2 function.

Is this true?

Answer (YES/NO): NO